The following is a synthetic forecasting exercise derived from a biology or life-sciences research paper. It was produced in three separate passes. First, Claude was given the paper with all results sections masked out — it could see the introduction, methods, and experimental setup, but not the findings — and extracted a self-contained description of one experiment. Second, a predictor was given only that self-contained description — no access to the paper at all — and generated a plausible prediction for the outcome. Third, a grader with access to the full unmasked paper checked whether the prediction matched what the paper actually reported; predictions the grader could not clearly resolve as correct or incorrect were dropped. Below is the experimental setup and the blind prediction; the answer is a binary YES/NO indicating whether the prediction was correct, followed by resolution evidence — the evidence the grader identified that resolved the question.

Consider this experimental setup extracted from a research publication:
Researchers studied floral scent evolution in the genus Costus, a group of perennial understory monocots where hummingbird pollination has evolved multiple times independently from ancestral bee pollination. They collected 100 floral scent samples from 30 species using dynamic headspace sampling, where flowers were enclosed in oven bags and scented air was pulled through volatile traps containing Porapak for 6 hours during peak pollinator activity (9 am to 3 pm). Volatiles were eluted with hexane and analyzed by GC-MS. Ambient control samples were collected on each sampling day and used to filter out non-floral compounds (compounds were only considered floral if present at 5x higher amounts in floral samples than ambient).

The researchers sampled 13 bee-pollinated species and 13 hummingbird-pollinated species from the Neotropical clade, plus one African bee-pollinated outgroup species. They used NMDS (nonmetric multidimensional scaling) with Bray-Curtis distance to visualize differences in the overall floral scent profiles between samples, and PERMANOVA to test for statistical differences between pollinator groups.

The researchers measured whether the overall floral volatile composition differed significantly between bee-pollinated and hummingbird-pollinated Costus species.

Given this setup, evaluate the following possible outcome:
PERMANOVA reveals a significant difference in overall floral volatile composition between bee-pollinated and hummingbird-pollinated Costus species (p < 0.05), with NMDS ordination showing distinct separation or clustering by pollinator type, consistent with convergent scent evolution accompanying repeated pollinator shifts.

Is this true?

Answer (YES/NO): YES